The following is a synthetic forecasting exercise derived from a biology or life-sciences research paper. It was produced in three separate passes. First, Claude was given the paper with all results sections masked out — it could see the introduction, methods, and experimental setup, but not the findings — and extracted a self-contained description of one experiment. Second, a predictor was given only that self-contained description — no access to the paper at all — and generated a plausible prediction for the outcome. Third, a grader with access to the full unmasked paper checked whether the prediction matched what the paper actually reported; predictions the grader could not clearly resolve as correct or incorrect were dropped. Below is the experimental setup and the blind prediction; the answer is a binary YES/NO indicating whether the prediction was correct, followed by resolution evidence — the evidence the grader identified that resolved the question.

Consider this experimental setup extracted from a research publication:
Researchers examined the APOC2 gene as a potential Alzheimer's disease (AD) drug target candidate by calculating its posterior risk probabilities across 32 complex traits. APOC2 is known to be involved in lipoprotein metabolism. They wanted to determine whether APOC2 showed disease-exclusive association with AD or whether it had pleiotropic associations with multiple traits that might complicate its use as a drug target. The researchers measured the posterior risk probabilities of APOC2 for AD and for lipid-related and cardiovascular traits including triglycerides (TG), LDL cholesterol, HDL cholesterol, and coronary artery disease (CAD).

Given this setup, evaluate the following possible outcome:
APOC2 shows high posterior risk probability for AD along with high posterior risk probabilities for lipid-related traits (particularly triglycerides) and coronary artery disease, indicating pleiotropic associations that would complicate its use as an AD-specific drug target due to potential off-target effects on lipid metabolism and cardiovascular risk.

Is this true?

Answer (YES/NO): YES